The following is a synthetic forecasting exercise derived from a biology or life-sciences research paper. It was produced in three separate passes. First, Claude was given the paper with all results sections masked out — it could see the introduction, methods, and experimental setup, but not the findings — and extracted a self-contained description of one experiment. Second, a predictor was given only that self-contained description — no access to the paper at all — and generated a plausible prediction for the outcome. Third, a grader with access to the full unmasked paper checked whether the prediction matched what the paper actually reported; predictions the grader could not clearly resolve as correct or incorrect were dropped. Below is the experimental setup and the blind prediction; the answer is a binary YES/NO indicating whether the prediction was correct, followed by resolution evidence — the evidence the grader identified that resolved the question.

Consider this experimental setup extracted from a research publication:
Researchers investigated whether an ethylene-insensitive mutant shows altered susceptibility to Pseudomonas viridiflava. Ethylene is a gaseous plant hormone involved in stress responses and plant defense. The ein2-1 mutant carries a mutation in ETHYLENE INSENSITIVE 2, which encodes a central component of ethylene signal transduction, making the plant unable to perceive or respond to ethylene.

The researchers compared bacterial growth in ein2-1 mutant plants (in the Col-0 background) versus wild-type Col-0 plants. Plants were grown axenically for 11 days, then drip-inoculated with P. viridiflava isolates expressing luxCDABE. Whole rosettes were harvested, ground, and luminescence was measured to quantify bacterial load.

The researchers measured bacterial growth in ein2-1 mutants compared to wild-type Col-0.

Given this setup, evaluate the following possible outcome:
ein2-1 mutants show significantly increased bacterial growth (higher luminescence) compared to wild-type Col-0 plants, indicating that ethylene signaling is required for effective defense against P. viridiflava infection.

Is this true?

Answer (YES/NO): NO